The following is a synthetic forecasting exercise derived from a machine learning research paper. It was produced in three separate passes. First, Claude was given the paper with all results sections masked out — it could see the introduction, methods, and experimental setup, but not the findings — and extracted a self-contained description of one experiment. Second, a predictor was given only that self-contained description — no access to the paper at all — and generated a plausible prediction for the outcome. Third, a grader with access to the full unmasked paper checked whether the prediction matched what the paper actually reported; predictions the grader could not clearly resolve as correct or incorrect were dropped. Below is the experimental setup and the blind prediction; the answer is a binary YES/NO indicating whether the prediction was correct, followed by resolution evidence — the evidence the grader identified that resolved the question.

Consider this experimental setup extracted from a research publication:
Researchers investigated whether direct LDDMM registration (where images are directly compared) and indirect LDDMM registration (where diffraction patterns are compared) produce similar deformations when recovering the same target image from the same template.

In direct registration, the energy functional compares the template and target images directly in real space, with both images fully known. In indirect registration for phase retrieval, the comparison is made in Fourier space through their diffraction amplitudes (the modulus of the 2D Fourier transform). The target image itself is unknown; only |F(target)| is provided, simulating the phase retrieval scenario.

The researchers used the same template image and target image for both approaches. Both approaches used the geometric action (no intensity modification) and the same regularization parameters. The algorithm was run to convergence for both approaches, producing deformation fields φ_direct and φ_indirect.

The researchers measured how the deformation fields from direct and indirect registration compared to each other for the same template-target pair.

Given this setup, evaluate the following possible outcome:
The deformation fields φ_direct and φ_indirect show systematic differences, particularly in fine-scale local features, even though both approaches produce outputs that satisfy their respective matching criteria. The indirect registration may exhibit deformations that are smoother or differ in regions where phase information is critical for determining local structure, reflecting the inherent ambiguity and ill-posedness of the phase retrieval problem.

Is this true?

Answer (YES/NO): NO